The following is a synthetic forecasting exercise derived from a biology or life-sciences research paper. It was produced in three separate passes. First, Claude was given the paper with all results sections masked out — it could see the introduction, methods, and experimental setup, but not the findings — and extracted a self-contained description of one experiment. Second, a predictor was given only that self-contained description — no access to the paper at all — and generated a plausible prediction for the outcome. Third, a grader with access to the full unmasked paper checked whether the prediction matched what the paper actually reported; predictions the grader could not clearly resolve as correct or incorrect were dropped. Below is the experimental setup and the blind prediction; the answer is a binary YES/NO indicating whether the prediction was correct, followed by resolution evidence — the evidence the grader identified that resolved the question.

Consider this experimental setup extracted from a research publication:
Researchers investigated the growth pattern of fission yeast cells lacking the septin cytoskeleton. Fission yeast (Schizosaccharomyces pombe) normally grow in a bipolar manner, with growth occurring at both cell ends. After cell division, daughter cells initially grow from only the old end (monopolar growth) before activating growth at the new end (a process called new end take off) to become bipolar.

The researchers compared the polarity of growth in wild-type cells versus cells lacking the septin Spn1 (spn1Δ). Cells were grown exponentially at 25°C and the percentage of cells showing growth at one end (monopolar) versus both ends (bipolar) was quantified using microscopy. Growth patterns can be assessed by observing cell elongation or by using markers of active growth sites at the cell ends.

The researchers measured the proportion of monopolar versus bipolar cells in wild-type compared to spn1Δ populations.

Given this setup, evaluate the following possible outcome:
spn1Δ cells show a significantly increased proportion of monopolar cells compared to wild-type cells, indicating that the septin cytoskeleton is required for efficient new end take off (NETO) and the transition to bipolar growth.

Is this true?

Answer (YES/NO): YES